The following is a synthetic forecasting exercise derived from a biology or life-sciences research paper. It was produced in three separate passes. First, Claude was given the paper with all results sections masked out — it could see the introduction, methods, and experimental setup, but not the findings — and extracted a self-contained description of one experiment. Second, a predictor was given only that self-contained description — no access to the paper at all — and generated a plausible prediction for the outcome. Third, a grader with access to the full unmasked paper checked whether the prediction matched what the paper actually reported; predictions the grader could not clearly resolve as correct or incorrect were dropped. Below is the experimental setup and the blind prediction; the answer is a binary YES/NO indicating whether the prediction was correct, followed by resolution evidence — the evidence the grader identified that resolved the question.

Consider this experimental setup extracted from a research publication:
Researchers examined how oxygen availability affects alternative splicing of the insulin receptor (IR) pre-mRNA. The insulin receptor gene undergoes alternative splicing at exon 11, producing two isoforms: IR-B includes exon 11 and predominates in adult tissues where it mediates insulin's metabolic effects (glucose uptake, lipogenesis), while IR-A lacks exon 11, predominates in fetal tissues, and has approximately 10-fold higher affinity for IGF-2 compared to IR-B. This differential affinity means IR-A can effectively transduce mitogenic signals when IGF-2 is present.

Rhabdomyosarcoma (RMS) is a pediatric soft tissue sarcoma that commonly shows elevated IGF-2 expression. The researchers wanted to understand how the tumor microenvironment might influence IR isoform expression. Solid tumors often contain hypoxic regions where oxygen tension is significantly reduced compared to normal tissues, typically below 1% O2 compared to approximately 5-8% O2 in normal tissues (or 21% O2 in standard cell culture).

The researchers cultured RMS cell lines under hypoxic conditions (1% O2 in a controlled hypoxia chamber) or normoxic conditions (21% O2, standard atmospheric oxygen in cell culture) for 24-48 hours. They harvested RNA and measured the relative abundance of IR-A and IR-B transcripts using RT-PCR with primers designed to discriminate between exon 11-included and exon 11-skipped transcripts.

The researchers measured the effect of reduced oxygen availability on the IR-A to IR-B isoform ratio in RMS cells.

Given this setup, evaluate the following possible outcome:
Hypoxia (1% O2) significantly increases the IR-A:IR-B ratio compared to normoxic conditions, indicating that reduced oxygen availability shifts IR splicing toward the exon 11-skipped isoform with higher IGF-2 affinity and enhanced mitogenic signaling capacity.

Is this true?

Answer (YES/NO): YES